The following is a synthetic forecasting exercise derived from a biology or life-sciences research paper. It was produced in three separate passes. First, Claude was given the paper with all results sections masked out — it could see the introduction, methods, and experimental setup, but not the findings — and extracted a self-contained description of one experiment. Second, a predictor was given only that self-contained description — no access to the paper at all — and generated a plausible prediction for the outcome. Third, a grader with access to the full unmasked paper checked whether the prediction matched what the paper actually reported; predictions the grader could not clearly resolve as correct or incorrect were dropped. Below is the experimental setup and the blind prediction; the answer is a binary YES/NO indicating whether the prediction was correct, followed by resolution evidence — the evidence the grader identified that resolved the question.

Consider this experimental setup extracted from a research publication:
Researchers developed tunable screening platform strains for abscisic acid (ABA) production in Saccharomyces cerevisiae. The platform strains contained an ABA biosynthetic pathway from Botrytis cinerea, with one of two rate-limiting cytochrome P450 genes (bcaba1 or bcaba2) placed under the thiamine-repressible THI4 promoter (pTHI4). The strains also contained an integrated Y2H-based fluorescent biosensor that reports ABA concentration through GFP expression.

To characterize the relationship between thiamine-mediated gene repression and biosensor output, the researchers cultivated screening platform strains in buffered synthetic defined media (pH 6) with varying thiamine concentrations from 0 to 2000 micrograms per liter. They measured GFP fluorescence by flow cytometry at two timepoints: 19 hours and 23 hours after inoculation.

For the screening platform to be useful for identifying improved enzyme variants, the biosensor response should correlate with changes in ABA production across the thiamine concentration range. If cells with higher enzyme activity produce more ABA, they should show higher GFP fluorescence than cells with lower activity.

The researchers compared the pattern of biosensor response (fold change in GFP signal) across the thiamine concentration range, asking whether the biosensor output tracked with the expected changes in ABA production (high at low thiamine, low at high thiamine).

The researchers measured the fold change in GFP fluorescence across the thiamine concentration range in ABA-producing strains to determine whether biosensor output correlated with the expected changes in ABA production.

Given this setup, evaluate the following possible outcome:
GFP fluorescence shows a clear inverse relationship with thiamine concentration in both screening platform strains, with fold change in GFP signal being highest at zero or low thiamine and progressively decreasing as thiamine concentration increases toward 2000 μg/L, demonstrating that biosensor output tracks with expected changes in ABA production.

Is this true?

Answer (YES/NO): YES